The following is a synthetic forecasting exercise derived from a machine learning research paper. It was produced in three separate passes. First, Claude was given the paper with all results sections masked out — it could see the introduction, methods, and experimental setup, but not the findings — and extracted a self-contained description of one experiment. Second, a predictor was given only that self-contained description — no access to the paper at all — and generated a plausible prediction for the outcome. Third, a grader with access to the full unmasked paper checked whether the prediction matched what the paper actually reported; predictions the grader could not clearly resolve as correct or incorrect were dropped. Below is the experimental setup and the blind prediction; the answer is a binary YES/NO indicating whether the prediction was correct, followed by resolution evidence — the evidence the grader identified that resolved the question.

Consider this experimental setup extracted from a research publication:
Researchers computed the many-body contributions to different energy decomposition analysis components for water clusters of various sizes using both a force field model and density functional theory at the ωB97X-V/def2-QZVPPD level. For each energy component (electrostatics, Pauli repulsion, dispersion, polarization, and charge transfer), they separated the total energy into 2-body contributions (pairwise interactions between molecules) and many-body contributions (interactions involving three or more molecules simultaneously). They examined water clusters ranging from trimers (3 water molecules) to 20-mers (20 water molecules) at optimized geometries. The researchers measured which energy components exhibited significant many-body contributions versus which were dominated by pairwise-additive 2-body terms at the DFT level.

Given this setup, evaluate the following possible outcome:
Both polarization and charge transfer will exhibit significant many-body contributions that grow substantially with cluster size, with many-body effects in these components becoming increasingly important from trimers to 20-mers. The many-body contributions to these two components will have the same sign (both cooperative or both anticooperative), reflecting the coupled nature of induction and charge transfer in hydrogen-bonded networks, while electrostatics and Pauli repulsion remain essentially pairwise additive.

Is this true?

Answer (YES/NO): YES